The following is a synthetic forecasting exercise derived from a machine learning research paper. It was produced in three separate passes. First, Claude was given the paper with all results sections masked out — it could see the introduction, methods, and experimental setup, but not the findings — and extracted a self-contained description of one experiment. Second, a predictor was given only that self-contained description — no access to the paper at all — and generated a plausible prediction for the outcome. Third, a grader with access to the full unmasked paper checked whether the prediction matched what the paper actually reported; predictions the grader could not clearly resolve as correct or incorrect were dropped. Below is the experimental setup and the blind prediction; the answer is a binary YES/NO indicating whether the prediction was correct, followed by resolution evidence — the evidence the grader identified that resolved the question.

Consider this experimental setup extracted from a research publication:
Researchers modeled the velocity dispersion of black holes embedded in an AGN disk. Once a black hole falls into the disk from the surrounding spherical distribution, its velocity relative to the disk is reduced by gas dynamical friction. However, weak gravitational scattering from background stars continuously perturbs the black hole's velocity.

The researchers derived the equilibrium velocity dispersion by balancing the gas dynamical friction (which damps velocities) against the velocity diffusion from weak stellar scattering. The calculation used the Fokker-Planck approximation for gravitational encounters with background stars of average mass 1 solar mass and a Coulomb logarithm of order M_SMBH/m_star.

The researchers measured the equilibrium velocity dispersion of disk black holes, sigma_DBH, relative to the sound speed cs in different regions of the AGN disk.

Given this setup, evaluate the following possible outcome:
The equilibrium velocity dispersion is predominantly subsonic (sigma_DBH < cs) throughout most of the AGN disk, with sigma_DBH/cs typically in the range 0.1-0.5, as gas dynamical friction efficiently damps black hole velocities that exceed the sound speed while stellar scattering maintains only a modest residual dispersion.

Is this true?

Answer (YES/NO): NO